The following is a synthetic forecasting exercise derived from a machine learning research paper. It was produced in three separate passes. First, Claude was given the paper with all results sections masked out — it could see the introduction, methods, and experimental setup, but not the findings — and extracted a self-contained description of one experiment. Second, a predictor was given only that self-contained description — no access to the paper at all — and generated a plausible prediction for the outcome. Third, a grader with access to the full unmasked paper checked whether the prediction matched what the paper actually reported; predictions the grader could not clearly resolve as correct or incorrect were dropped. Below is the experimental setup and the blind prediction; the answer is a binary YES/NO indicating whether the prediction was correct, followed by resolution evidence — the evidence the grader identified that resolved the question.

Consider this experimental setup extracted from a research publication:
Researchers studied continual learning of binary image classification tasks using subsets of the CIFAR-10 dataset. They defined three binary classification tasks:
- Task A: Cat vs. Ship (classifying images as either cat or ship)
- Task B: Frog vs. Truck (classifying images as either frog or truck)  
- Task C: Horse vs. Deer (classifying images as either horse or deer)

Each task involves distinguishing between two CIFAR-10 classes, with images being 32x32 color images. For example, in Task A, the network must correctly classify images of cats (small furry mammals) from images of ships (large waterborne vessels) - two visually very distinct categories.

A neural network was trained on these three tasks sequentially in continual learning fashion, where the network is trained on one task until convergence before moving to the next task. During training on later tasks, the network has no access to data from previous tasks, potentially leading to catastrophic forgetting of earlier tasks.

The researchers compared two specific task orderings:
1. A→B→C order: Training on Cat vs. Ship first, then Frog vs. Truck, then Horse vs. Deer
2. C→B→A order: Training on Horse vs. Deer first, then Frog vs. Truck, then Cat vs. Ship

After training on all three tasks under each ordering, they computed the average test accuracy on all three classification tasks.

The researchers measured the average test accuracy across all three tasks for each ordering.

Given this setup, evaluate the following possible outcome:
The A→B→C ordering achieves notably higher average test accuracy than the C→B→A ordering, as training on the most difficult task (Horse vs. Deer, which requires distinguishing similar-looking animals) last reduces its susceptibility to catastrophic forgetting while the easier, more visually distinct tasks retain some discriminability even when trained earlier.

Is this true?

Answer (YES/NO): NO